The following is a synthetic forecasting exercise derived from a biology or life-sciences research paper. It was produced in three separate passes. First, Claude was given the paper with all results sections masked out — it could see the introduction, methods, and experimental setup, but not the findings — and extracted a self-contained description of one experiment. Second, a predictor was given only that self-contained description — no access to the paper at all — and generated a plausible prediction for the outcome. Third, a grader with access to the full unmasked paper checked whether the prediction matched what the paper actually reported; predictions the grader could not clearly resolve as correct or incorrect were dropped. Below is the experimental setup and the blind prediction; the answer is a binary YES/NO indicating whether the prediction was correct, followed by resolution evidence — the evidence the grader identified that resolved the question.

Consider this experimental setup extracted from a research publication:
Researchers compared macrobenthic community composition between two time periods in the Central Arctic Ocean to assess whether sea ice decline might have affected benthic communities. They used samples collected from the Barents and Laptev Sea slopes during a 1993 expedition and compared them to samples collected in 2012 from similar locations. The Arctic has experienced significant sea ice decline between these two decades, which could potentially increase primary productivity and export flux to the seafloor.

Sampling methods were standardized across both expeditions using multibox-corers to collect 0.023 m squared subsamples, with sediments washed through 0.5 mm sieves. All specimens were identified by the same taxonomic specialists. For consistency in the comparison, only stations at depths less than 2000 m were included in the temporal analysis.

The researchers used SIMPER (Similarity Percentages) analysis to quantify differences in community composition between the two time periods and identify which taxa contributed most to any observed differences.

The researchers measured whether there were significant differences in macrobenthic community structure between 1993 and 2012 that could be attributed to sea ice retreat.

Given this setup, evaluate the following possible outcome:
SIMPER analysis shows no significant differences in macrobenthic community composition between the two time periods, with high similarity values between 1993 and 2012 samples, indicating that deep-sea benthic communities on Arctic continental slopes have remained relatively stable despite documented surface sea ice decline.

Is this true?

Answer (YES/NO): NO